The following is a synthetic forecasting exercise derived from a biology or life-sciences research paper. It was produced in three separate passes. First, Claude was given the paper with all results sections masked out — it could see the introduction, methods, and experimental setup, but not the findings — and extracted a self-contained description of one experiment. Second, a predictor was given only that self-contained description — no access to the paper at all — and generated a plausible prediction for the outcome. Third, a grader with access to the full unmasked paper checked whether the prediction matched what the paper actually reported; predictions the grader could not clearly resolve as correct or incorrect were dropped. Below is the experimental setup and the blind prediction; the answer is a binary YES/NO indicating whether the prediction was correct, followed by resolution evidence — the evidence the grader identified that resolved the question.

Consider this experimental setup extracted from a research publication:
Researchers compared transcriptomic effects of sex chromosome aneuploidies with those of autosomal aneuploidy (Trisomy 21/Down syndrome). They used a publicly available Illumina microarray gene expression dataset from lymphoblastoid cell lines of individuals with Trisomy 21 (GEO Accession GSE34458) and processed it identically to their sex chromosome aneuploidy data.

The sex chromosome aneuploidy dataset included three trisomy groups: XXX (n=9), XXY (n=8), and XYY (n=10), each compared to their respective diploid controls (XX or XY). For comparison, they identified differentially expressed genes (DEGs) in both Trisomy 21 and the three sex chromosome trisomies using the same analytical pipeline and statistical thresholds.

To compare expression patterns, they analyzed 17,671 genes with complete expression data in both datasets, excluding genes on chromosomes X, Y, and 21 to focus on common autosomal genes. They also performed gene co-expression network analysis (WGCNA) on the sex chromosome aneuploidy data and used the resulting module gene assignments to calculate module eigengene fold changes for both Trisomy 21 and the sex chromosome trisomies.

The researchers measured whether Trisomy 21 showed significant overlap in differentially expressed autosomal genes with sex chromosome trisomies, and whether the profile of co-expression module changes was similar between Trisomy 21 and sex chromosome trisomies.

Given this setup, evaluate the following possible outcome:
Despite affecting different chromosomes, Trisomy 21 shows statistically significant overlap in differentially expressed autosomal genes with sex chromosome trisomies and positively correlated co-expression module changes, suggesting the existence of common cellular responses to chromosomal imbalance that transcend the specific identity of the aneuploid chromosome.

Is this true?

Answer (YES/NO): NO